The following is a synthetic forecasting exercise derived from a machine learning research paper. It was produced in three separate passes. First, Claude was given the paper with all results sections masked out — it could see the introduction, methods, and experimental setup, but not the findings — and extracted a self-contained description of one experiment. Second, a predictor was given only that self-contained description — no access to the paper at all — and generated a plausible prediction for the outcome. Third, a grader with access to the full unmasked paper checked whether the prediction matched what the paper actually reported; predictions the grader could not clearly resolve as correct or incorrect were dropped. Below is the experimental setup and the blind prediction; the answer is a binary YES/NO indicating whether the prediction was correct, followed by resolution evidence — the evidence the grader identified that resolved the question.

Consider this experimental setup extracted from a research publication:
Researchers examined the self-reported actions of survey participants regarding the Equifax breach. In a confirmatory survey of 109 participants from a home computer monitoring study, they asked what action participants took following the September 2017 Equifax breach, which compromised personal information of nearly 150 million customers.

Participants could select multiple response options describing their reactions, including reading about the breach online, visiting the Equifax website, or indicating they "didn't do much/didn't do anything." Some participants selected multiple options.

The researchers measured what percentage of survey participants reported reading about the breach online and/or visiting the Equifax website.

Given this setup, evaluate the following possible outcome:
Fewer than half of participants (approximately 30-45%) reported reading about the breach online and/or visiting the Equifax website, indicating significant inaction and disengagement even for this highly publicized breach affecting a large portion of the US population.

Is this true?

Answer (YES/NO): YES